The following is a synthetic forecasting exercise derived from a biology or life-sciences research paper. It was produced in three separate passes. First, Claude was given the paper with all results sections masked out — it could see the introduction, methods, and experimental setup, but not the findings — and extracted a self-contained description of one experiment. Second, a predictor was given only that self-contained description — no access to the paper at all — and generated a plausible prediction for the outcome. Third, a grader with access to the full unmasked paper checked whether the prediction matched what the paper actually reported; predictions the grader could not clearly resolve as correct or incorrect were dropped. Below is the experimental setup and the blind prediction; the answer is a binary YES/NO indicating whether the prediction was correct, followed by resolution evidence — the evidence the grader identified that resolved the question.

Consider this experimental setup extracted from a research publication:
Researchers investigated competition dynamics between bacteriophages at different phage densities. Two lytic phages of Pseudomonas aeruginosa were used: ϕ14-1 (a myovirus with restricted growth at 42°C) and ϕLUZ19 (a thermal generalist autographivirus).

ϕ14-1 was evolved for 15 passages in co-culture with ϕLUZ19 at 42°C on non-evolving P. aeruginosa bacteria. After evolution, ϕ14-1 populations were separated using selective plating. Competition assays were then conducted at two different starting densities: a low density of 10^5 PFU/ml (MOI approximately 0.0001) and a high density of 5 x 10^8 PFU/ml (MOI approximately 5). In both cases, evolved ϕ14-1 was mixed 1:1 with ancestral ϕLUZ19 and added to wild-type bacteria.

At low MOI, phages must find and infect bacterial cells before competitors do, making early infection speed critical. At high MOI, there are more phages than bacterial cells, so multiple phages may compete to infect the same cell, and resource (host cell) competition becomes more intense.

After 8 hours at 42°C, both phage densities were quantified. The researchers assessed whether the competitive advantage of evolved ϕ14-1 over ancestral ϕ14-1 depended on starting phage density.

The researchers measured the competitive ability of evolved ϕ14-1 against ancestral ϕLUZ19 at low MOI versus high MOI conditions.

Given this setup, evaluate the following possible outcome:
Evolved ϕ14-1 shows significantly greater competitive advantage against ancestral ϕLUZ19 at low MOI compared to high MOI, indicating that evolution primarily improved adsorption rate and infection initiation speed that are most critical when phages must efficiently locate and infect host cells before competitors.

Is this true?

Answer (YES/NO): NO